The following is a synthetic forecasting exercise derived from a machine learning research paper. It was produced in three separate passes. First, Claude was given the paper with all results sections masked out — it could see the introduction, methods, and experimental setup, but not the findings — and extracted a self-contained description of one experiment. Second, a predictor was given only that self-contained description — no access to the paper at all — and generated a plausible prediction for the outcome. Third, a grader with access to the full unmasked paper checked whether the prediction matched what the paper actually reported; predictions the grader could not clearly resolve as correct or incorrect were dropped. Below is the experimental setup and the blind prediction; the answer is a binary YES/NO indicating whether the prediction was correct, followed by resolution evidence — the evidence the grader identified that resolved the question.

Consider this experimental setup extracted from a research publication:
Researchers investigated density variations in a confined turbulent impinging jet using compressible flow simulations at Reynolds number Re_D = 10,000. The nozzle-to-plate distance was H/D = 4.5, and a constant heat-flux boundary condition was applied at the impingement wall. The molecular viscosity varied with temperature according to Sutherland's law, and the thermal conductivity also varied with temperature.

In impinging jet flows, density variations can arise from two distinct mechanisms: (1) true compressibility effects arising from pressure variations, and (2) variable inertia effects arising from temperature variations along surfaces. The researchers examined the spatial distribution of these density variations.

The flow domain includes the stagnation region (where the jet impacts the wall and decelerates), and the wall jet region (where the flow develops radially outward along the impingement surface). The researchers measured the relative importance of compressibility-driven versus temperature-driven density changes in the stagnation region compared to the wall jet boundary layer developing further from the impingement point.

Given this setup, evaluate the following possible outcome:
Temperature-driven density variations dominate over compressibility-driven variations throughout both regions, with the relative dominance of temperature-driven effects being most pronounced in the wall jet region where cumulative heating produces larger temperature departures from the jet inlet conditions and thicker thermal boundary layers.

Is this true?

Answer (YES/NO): NO